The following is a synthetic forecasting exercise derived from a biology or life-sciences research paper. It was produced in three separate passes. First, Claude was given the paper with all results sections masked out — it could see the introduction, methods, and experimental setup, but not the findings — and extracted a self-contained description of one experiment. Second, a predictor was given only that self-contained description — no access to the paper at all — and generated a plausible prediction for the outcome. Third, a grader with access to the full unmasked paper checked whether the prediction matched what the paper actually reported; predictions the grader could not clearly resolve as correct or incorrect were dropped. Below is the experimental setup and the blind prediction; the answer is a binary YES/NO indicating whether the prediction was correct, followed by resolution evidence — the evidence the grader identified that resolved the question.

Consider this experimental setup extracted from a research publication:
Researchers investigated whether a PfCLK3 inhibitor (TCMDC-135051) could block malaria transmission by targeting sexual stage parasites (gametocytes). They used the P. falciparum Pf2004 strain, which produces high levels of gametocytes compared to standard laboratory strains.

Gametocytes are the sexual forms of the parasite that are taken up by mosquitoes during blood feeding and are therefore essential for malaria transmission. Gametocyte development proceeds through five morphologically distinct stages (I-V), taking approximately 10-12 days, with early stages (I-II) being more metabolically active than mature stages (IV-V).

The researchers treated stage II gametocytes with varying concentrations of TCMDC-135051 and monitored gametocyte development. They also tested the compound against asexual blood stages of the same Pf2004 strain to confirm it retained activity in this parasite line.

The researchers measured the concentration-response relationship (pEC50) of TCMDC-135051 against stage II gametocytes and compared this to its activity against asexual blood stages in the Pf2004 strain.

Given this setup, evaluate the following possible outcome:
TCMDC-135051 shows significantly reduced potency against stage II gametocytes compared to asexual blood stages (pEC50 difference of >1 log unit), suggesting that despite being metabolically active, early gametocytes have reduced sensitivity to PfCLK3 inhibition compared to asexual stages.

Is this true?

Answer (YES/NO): NO